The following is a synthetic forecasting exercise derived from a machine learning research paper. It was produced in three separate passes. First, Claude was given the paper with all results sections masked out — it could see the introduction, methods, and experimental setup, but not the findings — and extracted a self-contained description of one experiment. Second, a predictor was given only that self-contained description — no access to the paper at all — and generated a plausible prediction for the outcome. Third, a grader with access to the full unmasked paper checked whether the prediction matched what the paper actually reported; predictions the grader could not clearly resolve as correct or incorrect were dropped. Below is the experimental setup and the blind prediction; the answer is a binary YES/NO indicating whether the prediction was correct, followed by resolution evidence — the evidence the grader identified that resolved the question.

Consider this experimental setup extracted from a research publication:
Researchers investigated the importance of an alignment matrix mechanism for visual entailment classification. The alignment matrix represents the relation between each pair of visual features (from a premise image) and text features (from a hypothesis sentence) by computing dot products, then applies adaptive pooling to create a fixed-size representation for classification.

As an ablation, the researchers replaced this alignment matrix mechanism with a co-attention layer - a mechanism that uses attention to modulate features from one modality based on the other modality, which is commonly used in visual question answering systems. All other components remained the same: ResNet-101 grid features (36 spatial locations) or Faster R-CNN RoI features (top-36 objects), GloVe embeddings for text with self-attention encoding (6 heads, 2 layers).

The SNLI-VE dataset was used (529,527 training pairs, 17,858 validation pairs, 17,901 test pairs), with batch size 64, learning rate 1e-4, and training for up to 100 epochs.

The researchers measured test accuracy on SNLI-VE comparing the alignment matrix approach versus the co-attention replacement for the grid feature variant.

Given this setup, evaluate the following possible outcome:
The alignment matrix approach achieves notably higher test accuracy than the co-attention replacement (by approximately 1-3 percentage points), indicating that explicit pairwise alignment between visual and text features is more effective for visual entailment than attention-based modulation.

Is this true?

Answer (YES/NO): NO